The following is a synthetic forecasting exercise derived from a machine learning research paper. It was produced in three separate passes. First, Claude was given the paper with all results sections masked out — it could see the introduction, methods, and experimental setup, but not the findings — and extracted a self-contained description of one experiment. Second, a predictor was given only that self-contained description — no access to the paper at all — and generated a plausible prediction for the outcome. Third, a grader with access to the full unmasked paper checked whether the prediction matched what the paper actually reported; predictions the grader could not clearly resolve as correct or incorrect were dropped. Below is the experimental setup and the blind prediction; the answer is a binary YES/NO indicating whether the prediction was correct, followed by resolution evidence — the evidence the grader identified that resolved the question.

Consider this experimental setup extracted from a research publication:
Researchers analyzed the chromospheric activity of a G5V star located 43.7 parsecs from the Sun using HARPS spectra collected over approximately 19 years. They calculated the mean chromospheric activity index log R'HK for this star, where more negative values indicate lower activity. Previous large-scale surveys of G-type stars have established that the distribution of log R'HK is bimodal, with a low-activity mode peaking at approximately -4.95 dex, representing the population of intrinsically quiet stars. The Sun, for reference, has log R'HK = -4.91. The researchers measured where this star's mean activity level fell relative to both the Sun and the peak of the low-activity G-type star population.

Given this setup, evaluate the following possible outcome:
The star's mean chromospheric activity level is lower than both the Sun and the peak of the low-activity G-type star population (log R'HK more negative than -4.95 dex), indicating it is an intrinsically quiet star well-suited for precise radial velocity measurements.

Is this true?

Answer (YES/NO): YES